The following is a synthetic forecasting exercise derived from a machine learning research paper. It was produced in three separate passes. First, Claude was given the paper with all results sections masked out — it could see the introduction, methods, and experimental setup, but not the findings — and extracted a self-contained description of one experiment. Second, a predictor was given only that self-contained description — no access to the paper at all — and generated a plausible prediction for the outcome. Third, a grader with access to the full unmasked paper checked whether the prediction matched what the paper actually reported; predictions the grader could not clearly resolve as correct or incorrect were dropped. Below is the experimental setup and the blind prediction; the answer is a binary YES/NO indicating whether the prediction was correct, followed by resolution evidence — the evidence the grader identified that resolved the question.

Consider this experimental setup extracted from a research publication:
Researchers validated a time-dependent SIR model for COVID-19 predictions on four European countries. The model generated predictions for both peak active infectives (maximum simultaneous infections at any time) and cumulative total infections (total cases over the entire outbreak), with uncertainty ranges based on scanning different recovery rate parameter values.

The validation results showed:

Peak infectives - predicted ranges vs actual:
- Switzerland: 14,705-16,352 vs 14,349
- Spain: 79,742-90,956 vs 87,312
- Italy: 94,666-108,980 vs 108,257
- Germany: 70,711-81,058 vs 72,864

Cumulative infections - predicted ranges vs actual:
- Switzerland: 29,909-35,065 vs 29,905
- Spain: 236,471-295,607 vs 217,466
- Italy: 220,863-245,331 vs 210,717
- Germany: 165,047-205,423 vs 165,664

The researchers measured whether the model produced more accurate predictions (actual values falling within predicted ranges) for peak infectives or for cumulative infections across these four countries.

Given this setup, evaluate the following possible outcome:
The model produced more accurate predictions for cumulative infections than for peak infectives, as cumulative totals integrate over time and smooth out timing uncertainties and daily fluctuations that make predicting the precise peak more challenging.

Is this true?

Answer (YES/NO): NO